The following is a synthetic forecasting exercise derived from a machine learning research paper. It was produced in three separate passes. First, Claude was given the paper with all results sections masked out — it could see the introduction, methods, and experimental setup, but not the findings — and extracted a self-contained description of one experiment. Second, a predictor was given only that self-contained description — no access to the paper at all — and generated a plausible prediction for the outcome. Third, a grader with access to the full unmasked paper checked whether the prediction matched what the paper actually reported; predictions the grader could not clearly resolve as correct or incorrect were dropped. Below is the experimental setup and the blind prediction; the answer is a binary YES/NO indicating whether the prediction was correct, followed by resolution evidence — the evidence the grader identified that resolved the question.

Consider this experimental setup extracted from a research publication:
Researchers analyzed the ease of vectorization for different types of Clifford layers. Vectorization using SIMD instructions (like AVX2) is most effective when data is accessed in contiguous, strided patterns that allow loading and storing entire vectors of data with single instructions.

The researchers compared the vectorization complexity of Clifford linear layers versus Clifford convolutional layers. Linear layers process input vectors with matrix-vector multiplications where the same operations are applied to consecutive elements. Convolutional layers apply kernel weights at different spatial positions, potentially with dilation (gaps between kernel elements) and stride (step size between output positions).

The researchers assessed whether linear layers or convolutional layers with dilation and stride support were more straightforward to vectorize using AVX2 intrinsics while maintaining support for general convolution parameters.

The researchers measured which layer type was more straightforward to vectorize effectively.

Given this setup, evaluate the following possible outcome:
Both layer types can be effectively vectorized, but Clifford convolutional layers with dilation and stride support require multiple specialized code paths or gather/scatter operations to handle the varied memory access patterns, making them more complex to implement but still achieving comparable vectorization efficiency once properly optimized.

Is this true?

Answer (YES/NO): NO